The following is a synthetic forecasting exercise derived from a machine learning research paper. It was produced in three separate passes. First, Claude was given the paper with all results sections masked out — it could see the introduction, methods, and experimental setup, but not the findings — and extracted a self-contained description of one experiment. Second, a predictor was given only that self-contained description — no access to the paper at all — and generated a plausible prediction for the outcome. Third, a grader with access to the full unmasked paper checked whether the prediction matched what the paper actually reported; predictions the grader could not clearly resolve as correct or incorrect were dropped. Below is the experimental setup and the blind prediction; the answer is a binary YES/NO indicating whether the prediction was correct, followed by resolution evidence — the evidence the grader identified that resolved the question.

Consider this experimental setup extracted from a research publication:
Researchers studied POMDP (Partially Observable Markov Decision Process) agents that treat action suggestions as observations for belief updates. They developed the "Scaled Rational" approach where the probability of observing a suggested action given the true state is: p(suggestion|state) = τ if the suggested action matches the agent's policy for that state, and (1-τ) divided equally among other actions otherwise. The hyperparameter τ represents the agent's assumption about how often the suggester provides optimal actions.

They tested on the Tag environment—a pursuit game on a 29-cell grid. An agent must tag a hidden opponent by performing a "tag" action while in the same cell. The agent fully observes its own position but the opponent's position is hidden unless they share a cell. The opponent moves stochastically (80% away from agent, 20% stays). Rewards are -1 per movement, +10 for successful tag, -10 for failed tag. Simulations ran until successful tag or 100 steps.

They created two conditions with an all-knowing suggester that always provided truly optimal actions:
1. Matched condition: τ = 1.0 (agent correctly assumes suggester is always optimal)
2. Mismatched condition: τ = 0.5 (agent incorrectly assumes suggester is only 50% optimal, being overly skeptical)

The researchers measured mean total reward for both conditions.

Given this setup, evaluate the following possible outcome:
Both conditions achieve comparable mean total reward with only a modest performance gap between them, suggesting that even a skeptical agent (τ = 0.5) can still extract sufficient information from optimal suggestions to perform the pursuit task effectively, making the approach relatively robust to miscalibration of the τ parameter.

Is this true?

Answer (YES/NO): NO